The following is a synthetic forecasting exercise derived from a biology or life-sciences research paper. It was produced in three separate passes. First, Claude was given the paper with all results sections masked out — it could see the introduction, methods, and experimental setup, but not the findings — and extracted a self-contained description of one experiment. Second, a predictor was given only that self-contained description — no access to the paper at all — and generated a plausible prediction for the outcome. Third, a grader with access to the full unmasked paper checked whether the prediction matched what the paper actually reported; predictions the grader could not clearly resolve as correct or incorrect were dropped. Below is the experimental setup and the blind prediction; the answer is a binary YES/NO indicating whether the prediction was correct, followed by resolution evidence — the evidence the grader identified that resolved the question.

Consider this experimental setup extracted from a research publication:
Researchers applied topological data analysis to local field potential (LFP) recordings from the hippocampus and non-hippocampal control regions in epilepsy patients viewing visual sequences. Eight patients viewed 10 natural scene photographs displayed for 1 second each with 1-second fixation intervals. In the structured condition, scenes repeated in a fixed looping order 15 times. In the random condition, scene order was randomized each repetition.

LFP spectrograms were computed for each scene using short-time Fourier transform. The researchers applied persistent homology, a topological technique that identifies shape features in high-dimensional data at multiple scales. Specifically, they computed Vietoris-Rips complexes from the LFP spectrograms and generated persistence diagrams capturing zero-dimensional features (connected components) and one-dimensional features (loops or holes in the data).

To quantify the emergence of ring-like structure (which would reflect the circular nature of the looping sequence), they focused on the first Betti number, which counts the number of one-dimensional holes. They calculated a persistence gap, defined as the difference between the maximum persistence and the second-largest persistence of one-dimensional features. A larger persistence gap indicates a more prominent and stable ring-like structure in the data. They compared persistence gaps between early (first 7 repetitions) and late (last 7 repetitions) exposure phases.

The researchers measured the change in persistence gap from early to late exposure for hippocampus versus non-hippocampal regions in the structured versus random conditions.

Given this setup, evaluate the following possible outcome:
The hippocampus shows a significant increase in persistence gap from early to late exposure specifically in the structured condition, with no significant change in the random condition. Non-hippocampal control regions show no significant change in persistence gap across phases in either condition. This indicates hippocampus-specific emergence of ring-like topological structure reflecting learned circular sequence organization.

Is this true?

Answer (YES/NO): YES